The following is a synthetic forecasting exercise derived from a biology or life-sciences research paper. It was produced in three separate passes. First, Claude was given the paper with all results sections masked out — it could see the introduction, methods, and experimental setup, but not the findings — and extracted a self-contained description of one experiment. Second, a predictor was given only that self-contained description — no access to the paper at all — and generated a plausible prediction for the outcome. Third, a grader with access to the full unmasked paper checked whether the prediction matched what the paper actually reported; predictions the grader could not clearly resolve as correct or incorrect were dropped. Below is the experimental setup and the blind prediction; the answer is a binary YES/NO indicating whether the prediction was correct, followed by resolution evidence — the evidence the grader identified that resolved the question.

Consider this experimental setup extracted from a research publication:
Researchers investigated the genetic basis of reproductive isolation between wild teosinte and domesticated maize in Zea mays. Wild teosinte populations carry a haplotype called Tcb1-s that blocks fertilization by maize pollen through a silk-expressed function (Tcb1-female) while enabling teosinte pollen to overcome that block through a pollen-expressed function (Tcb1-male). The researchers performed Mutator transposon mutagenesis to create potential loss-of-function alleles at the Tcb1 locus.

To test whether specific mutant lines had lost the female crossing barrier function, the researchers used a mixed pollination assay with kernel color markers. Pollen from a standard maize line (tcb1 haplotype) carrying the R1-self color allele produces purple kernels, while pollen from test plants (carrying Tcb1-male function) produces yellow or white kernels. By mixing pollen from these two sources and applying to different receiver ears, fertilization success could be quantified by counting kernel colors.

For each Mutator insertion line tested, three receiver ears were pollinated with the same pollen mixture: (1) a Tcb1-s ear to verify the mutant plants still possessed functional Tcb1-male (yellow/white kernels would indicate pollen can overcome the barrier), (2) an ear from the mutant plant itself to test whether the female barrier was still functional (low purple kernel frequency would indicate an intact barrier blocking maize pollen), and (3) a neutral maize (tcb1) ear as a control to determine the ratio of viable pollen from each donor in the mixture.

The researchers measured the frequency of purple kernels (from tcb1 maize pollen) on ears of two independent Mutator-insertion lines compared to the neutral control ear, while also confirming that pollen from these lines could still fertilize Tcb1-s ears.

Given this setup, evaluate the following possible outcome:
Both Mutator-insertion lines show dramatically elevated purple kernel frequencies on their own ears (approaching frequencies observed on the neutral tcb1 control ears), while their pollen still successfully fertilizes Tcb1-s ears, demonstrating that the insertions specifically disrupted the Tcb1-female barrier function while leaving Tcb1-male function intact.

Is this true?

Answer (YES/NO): YES